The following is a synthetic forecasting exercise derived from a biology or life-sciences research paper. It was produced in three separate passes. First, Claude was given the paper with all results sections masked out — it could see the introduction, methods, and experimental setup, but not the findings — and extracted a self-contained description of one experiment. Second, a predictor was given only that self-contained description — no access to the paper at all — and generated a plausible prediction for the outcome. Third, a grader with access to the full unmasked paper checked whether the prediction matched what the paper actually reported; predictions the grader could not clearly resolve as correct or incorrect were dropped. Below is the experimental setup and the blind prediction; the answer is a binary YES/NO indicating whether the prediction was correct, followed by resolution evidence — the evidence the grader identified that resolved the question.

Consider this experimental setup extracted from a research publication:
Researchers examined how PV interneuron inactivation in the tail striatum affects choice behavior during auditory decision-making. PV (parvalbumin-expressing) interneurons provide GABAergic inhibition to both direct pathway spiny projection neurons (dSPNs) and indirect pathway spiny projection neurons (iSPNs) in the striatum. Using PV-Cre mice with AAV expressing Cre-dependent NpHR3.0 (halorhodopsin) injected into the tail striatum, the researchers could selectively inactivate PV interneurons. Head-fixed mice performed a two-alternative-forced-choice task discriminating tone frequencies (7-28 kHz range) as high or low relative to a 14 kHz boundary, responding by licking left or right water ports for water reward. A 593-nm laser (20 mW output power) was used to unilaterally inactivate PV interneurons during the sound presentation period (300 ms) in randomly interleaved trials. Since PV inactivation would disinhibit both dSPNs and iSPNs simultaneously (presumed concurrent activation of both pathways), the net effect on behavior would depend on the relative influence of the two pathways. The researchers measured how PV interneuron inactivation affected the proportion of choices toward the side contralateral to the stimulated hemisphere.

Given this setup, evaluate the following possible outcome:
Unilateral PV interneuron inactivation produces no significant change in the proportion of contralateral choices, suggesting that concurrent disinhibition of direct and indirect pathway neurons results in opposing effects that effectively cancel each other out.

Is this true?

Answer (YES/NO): NO